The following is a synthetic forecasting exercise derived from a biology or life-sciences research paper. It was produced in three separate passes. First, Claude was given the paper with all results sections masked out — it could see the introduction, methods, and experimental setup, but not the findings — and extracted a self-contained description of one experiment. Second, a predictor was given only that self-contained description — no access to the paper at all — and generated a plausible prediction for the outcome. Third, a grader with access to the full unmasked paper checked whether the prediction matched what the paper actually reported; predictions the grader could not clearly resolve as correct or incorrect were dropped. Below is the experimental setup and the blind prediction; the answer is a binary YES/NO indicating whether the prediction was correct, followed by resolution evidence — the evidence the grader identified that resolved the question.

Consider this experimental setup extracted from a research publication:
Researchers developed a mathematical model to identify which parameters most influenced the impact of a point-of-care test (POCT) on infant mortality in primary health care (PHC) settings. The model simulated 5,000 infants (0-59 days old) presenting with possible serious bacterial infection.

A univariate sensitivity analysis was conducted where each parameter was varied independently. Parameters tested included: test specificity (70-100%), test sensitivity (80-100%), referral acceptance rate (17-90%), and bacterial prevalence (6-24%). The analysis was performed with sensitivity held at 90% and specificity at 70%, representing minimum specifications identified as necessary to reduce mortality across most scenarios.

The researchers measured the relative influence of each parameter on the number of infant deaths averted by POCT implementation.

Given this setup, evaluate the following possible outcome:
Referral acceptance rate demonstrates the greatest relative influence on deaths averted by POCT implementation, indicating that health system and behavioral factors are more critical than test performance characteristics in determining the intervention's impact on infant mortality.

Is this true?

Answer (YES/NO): YES